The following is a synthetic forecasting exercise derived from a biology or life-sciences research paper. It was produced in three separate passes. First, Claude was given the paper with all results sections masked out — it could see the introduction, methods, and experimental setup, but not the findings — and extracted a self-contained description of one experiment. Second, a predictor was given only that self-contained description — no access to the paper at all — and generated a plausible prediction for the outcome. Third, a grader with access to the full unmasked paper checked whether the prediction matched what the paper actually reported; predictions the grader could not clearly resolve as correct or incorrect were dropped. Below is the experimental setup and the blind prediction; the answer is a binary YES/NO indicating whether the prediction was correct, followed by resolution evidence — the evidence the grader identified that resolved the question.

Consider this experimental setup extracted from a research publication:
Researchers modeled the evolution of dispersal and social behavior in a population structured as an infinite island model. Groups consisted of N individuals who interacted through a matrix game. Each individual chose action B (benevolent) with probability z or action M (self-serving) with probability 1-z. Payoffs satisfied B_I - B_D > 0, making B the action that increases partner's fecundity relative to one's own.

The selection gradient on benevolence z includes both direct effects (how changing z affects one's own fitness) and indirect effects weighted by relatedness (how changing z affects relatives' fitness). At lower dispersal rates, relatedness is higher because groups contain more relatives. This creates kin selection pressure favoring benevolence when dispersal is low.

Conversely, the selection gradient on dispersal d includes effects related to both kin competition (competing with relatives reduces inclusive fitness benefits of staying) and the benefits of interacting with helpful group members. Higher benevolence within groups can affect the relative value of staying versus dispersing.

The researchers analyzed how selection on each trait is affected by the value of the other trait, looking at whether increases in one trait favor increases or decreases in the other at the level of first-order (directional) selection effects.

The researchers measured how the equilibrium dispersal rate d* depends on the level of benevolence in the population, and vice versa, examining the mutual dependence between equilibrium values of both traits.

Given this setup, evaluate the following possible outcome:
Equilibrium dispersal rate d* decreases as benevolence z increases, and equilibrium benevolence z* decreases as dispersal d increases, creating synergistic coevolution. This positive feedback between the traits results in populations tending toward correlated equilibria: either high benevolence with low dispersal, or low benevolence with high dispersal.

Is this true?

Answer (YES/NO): NO